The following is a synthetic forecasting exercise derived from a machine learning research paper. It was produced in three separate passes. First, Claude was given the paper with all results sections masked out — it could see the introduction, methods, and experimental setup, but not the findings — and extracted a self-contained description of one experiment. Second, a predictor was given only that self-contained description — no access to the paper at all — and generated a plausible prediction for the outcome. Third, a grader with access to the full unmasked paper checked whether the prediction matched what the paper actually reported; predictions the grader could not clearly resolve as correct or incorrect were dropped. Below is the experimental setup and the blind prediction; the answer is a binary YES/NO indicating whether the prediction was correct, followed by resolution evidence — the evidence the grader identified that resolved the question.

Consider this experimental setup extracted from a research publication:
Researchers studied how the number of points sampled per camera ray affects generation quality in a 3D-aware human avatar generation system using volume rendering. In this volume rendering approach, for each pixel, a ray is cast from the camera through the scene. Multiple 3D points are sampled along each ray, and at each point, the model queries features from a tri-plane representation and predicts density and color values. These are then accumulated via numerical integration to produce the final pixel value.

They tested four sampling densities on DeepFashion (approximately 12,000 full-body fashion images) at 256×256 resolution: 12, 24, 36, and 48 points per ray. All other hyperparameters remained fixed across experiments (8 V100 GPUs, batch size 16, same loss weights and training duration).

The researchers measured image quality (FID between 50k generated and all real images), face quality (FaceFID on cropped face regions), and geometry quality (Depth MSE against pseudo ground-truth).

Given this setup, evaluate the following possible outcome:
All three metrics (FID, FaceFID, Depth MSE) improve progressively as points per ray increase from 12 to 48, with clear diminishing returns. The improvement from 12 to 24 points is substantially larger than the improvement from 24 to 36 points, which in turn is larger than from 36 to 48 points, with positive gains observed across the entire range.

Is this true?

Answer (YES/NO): NO